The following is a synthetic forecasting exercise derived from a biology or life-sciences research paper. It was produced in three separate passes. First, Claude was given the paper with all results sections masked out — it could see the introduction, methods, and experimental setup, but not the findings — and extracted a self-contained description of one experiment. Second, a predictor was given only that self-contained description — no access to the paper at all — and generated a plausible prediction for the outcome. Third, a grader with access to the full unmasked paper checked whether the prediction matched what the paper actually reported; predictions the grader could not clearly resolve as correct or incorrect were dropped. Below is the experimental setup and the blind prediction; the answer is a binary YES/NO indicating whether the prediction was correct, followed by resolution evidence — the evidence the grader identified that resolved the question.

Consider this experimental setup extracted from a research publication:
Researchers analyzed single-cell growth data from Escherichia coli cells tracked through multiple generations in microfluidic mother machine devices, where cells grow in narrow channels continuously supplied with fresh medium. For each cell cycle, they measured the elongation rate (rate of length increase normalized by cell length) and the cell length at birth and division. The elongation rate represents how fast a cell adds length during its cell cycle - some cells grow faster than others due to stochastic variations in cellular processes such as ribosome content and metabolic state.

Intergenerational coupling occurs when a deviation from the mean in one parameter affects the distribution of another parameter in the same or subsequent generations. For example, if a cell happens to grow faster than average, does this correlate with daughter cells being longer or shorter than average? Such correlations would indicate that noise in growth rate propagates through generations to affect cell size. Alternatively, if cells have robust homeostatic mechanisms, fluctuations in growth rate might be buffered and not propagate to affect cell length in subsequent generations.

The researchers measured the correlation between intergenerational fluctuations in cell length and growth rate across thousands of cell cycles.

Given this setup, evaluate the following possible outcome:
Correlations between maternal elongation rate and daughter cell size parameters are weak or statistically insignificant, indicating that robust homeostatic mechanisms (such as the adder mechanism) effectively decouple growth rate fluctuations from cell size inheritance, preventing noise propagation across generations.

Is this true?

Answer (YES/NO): YES